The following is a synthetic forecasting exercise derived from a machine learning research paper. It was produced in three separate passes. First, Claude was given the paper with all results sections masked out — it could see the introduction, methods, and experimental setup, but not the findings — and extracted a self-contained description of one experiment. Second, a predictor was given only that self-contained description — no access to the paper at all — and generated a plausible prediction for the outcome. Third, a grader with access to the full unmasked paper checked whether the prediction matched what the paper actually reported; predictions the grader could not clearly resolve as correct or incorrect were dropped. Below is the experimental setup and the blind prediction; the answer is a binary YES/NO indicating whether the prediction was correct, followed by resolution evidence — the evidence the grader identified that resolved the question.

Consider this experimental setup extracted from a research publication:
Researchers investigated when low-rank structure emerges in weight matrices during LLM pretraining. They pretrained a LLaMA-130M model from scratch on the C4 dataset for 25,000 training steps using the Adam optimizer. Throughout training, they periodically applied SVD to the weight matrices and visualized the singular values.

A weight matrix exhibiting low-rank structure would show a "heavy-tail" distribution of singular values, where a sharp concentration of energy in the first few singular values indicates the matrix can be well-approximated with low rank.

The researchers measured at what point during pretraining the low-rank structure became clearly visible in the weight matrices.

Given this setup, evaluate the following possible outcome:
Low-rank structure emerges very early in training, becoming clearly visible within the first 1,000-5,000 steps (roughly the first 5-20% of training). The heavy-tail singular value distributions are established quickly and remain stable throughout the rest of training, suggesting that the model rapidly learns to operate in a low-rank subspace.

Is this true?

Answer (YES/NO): NO